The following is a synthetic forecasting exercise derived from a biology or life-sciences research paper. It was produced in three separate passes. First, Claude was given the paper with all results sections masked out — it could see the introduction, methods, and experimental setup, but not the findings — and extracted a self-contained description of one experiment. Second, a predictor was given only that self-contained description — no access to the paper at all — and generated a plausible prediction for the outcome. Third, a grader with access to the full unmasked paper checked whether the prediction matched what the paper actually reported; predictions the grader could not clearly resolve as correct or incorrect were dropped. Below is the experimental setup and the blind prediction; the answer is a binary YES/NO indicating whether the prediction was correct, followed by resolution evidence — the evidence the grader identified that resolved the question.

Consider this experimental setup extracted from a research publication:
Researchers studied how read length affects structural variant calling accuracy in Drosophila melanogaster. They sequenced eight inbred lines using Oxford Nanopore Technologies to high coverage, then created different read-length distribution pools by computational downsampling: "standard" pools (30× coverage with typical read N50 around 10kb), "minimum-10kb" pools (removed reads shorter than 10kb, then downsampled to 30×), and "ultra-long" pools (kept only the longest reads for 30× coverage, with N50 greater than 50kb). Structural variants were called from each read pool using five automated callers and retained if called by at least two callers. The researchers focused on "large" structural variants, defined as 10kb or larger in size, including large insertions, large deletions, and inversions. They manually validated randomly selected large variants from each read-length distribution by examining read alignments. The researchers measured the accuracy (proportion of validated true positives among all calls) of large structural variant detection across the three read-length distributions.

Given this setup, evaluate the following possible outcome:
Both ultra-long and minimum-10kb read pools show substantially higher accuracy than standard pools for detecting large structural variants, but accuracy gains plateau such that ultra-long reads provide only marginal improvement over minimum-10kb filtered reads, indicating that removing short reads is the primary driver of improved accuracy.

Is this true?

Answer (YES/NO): NO